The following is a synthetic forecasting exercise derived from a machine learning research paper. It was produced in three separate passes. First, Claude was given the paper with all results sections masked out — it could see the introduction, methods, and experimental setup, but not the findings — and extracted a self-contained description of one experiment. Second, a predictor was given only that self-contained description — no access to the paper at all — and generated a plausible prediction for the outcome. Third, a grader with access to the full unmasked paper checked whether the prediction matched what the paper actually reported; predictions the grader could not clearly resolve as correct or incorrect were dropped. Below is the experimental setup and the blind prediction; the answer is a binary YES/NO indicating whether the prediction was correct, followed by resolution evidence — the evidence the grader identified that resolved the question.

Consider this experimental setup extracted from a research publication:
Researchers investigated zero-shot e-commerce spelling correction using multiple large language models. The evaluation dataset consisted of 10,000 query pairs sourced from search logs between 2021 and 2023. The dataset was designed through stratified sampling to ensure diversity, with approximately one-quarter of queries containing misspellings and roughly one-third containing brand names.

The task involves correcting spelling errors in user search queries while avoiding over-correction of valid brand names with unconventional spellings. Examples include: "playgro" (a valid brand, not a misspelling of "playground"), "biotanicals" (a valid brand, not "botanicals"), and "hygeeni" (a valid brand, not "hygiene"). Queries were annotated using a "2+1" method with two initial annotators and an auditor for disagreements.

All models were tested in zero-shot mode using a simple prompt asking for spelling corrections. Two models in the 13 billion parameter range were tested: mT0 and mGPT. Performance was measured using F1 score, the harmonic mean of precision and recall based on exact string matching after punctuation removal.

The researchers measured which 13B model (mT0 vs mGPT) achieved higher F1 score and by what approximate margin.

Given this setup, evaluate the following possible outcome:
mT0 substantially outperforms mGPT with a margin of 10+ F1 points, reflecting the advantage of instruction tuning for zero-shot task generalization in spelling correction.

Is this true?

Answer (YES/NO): NO